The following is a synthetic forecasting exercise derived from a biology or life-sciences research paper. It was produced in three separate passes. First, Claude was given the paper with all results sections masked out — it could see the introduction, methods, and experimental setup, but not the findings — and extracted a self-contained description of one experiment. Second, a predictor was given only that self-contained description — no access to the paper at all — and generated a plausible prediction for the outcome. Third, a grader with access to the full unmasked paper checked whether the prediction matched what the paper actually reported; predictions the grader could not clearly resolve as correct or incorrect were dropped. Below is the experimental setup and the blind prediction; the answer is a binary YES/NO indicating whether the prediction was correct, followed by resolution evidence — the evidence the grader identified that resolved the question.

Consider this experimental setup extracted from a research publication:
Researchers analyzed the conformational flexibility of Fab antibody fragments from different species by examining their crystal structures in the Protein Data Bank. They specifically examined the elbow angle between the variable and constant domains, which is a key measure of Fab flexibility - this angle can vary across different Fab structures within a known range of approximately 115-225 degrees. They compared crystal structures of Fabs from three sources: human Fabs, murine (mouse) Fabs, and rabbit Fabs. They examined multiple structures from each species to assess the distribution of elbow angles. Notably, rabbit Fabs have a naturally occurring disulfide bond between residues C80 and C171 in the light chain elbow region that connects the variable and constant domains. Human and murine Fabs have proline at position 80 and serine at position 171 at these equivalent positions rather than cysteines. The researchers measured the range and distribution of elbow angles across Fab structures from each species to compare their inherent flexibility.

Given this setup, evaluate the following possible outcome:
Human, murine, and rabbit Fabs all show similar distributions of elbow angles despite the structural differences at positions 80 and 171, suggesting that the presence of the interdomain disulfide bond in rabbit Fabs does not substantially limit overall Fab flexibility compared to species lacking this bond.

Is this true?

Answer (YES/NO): NO